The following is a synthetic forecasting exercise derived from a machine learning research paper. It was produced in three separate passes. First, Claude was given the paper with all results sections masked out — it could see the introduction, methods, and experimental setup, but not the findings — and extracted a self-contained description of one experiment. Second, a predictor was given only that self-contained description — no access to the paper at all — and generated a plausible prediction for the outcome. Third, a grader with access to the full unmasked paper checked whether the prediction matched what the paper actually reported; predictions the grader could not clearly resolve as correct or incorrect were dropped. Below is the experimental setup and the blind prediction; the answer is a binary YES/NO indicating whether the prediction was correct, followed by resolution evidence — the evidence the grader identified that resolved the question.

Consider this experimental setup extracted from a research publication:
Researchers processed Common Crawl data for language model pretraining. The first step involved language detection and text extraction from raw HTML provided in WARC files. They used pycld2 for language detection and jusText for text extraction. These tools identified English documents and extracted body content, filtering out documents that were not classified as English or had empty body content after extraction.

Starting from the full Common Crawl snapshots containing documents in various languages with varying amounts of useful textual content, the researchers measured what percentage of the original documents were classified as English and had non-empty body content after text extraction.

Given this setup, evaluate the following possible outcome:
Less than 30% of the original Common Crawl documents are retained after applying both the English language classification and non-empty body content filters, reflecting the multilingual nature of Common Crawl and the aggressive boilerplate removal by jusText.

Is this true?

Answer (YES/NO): YES